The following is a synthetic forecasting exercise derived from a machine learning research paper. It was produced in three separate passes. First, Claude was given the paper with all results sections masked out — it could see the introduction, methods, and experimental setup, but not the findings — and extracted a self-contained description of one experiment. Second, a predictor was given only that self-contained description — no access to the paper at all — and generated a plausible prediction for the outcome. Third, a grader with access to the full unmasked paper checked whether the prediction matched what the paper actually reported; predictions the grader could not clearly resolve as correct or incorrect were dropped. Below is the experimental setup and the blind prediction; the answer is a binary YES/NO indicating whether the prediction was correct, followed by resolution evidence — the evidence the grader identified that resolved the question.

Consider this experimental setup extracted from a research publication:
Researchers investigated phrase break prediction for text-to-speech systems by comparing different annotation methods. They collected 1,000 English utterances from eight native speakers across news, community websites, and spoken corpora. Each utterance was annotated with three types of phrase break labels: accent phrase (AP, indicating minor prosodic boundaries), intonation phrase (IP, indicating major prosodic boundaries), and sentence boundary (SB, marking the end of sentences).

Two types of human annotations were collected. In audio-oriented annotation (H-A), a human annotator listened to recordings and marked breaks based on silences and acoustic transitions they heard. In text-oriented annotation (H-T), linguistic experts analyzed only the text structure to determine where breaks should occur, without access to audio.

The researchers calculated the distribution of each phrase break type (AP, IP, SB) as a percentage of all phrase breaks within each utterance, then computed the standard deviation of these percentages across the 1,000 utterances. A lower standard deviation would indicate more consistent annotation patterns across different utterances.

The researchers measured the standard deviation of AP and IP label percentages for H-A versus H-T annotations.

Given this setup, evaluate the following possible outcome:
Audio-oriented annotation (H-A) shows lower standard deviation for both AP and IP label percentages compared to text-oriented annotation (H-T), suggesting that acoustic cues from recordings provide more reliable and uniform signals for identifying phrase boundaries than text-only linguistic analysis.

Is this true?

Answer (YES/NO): NO